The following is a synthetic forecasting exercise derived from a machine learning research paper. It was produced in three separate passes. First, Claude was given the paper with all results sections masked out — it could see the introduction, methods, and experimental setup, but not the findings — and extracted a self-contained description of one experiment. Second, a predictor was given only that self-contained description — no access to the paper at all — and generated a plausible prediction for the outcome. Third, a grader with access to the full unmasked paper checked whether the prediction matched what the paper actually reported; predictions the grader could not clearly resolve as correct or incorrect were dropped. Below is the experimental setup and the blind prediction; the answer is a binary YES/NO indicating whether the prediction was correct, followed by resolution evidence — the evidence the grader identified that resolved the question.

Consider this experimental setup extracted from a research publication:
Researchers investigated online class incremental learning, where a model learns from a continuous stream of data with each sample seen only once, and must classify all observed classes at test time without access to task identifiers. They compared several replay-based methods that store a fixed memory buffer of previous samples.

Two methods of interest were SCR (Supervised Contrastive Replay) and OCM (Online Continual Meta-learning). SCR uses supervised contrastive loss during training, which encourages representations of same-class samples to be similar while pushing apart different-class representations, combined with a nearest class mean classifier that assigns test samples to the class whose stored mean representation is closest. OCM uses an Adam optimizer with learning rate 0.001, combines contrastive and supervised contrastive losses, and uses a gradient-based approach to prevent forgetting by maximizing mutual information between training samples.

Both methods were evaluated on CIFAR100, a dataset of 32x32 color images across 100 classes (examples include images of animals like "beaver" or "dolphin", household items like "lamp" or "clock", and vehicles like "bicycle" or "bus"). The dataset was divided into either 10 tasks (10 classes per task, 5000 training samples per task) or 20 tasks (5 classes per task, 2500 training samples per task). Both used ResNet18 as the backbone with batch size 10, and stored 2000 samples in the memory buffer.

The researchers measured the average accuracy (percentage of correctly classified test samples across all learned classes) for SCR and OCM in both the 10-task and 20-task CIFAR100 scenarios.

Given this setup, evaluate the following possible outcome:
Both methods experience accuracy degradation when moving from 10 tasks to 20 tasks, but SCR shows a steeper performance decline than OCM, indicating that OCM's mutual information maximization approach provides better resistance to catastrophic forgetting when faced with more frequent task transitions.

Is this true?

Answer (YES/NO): NO